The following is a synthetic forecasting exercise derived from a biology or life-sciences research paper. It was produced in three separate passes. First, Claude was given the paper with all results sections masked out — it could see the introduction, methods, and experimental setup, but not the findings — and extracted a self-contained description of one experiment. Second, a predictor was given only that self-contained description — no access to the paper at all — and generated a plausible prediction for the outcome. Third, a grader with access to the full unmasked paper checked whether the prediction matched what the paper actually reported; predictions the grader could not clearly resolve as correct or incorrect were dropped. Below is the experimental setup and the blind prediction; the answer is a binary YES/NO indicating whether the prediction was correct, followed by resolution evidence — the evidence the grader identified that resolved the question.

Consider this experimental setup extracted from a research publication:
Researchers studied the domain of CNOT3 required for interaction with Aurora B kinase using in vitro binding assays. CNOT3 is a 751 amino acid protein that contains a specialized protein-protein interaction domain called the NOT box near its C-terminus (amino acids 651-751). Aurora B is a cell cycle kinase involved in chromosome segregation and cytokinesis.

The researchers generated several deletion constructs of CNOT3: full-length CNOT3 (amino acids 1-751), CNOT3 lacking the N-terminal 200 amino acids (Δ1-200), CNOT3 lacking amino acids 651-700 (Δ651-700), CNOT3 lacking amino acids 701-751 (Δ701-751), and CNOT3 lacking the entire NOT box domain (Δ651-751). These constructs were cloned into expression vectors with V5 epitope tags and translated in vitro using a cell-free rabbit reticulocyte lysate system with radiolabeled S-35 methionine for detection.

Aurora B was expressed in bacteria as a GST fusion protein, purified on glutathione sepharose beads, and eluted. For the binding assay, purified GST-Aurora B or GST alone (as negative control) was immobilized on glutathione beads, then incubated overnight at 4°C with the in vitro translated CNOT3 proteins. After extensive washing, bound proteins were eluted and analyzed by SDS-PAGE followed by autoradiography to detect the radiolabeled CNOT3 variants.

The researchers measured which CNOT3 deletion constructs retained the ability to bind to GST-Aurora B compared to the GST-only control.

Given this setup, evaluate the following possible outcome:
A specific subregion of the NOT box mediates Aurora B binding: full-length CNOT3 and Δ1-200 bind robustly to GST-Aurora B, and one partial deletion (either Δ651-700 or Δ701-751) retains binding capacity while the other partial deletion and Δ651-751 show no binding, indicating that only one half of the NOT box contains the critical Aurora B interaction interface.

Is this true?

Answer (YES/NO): NO